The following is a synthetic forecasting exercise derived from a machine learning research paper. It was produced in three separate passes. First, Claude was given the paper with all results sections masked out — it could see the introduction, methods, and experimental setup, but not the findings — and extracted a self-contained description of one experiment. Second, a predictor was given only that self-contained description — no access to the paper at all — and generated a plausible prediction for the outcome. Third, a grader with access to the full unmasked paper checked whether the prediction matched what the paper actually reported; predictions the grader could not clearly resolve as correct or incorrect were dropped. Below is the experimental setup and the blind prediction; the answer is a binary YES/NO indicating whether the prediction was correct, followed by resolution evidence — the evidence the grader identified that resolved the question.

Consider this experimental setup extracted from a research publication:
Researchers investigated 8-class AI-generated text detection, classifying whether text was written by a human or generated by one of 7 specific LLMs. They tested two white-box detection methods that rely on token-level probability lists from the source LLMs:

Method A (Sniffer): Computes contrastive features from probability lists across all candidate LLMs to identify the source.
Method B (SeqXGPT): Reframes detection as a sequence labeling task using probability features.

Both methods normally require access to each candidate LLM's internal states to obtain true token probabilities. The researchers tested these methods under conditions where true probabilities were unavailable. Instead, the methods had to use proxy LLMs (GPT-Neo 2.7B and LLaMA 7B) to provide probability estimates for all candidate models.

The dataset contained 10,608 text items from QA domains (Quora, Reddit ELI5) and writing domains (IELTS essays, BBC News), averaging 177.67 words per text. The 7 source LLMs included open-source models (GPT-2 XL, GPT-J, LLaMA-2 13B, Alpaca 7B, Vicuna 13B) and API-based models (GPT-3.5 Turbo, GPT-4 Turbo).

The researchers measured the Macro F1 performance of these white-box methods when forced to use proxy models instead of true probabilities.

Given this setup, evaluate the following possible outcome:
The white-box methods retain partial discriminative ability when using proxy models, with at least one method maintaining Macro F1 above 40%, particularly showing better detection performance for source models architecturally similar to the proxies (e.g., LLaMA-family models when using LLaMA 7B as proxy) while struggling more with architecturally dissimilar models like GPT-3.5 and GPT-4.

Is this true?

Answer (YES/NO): NO